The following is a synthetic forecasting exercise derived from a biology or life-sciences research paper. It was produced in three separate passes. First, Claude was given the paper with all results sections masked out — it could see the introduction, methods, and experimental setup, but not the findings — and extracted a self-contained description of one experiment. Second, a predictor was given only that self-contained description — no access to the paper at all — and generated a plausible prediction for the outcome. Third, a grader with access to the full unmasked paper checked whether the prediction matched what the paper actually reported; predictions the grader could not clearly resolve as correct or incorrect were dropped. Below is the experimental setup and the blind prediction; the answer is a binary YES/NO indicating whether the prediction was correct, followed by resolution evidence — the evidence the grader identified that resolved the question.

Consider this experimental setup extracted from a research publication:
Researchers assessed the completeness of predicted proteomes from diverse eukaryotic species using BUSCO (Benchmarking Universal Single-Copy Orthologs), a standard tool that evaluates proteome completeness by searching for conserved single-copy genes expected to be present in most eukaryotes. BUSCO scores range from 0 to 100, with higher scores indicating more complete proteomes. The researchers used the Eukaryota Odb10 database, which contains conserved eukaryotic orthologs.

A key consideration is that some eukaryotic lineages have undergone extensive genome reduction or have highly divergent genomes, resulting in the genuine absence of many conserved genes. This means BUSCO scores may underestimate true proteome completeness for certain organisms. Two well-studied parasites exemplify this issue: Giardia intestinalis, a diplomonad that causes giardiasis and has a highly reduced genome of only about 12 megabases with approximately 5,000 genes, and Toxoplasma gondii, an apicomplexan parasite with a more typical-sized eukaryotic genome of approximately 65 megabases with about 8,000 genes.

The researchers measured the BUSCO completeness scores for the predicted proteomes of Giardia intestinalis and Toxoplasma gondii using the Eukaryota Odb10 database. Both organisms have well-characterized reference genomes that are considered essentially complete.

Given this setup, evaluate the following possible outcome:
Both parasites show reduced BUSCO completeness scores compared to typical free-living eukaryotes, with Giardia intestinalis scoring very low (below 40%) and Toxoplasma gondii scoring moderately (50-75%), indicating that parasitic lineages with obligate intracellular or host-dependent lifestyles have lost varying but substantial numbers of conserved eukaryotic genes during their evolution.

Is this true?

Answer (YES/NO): YES